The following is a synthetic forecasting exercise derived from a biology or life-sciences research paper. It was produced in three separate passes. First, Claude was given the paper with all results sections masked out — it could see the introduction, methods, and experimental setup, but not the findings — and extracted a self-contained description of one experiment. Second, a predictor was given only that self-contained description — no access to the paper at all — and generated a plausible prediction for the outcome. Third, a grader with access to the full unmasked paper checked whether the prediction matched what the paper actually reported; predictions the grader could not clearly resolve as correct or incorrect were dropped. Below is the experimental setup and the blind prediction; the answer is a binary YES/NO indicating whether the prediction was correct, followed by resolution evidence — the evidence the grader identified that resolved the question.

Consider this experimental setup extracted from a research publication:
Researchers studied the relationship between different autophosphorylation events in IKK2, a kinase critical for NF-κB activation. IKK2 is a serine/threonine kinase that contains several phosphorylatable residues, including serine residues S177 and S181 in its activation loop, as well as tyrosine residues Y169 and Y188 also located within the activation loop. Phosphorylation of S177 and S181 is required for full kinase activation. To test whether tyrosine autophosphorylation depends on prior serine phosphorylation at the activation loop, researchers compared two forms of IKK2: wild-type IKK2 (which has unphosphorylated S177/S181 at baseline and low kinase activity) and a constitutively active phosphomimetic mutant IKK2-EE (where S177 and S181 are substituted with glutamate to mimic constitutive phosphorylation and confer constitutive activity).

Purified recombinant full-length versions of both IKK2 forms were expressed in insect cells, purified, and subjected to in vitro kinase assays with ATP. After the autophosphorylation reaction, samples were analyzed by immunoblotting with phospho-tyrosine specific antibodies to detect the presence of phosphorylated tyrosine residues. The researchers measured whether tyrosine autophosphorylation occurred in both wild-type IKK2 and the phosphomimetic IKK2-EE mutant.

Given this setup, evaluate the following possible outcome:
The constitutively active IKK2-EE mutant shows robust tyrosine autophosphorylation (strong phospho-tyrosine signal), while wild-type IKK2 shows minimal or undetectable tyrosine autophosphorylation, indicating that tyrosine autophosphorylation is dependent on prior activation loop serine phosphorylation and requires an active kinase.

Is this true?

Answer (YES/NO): NO